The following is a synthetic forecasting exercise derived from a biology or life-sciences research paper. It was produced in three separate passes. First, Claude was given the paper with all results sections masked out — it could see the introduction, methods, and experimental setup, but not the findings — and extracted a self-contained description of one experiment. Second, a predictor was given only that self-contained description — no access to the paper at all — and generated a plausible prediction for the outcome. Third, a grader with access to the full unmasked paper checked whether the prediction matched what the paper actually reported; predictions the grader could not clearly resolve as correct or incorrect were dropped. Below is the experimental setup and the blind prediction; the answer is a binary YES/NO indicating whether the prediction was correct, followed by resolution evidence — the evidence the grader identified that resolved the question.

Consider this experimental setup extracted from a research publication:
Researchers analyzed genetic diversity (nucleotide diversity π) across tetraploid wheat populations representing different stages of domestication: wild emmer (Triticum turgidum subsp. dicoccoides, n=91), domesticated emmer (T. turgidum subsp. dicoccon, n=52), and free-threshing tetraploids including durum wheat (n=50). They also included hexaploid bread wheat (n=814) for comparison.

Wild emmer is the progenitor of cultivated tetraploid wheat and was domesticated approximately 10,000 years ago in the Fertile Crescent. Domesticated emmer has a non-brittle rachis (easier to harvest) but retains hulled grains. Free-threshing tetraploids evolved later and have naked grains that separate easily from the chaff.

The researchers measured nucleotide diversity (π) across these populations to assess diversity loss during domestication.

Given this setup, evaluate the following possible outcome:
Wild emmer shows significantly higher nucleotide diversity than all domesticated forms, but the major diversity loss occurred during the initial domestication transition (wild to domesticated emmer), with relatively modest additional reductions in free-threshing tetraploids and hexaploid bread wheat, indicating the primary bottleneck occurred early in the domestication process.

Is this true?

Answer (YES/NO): NO